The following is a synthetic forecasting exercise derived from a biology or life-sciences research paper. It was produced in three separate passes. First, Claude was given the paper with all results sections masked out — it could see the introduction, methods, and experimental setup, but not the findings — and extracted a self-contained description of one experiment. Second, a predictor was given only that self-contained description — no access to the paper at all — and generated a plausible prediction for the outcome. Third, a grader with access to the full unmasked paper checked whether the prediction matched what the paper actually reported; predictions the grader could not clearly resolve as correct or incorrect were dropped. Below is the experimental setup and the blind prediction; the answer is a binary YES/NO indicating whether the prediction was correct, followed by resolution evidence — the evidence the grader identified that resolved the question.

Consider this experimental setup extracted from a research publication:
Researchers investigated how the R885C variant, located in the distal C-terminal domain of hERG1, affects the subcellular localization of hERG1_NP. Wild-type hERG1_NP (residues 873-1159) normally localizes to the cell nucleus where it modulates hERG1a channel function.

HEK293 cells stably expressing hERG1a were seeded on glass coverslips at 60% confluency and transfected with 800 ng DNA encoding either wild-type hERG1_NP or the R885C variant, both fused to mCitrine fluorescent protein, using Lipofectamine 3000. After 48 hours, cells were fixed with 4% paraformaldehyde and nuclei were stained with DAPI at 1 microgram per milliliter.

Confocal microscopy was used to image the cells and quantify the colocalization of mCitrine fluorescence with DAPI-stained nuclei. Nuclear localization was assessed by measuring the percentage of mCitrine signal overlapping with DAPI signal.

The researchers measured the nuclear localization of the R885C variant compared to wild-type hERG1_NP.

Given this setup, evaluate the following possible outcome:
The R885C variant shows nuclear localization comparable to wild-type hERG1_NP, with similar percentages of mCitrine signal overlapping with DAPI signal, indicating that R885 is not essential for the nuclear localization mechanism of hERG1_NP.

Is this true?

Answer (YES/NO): NO